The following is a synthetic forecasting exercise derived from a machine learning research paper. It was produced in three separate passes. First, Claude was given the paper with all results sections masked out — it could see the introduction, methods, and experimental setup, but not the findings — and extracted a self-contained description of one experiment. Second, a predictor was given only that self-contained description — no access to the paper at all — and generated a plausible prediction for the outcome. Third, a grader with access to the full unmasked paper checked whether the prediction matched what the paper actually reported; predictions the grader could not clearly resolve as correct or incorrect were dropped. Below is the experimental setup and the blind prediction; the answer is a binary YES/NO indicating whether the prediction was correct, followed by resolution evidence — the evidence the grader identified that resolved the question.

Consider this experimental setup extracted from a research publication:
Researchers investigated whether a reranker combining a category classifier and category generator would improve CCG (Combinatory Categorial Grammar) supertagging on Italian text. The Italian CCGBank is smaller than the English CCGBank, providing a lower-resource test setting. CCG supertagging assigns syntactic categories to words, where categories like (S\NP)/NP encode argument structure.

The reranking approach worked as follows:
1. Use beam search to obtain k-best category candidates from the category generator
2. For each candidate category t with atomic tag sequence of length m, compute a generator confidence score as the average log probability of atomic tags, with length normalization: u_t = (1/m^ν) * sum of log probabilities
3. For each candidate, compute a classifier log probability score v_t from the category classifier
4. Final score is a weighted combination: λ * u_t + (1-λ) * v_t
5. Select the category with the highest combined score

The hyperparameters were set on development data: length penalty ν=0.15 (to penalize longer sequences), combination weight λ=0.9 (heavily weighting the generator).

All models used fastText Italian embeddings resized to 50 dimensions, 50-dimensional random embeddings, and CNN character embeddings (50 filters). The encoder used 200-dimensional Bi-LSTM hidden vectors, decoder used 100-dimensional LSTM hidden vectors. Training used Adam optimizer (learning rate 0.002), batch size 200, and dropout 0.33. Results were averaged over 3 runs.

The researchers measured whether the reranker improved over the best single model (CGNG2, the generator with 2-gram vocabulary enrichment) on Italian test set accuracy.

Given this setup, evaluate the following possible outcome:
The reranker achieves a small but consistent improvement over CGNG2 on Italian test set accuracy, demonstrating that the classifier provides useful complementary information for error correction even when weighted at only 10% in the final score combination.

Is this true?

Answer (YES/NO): YES